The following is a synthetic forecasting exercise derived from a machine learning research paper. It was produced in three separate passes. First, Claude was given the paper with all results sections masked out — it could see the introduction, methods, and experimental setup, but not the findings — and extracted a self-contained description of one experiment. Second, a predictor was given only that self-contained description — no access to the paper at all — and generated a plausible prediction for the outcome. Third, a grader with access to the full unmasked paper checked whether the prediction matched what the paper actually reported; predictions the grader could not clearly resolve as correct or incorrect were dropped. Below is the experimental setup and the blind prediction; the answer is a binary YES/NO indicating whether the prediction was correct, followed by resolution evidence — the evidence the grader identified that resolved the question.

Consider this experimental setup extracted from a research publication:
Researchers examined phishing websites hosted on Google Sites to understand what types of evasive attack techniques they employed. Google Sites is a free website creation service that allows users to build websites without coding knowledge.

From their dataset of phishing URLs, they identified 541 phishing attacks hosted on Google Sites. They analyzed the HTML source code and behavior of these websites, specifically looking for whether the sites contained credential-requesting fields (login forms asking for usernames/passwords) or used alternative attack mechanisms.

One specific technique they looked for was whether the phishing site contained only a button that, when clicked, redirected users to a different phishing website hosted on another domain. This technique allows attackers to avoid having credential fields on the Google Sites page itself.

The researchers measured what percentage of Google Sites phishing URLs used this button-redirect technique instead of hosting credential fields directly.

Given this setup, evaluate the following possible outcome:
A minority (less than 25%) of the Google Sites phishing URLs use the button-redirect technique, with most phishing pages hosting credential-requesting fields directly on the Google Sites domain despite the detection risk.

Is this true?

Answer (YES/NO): NO